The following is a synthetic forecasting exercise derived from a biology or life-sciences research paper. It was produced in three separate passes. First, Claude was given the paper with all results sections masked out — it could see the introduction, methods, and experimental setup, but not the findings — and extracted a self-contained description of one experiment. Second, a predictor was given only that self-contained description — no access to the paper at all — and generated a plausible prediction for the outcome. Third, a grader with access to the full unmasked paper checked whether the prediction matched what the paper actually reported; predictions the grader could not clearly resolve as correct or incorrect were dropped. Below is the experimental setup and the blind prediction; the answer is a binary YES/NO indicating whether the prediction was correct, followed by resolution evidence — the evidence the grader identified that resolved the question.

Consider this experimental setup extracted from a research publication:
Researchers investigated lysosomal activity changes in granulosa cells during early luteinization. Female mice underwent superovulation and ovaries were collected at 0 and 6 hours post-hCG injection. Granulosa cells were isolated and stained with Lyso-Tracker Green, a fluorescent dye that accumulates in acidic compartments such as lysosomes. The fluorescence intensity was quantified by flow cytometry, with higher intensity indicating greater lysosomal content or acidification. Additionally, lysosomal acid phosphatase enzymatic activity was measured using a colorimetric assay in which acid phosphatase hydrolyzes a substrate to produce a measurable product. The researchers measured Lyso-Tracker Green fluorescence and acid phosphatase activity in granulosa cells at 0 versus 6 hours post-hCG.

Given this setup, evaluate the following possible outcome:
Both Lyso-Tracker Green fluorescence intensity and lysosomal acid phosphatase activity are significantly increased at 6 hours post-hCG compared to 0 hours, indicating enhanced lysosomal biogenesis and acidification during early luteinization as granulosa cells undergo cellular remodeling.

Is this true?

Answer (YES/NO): NO